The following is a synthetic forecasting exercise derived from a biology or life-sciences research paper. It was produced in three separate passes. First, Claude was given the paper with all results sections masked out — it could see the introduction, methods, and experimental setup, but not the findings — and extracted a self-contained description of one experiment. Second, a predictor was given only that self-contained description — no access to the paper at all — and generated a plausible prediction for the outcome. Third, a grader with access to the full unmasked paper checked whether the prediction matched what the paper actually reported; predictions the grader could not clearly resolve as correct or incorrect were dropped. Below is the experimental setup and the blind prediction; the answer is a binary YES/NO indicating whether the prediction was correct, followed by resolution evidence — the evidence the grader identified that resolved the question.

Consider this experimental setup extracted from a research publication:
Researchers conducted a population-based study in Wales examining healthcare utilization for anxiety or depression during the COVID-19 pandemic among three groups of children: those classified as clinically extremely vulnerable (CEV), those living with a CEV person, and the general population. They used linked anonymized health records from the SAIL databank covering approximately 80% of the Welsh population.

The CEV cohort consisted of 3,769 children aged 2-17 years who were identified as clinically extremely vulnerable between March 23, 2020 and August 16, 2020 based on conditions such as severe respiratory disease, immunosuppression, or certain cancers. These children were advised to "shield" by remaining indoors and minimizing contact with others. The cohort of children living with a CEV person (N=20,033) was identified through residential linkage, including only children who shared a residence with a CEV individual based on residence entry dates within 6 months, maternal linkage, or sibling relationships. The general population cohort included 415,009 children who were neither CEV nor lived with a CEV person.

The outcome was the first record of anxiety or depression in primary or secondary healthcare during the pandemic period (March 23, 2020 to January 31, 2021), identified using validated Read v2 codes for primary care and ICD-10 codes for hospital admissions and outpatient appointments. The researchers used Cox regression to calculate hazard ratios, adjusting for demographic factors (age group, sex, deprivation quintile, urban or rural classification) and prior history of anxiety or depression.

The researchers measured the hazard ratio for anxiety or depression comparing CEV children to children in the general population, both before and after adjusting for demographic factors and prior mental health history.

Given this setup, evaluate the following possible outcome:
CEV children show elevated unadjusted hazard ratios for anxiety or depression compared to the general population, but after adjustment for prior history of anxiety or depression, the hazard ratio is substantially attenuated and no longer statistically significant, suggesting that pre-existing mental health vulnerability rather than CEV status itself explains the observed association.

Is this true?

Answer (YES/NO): NO